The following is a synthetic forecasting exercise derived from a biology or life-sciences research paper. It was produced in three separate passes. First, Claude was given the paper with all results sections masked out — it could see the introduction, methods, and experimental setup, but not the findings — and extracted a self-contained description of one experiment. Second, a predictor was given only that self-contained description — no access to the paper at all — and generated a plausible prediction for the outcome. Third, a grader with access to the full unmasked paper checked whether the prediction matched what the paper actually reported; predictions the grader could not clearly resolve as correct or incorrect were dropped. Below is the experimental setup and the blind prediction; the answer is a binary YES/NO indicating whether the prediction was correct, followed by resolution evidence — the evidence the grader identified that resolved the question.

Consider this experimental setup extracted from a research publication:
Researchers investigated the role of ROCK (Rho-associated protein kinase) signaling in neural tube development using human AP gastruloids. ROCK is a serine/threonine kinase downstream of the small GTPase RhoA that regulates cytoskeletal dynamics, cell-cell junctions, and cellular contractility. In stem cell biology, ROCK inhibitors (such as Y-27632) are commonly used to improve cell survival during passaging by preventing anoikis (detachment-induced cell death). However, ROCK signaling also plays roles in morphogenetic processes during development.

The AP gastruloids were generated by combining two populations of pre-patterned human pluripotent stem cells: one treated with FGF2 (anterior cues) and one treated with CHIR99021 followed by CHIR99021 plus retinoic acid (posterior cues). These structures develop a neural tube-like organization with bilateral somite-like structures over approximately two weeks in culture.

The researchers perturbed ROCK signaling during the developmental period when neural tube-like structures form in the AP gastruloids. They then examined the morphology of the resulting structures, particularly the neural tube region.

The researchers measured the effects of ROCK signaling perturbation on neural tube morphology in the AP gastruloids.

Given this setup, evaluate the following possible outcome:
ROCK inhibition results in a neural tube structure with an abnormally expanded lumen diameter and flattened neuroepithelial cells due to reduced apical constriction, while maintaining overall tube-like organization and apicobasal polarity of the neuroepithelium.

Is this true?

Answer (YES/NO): NO